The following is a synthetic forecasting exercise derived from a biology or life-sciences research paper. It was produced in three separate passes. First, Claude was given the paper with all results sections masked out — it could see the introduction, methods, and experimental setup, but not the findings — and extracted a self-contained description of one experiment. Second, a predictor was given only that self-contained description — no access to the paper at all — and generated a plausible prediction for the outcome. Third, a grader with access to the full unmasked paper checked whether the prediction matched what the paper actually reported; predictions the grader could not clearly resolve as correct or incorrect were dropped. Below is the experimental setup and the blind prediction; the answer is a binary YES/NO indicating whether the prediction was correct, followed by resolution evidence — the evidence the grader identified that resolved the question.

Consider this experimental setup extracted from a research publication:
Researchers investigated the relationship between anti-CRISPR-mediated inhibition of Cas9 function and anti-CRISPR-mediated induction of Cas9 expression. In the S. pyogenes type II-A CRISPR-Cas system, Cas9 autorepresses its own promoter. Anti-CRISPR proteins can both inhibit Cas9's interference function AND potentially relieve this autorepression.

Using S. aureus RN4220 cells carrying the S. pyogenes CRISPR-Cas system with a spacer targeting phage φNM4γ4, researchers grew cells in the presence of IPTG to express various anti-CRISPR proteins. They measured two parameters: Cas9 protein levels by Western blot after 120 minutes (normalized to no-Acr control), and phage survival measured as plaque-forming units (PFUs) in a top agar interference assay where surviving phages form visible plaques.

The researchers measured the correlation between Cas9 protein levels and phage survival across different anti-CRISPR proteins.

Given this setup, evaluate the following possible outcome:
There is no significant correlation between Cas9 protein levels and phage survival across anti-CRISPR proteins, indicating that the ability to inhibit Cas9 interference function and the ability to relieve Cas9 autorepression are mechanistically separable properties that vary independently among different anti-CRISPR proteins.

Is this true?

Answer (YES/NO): YES